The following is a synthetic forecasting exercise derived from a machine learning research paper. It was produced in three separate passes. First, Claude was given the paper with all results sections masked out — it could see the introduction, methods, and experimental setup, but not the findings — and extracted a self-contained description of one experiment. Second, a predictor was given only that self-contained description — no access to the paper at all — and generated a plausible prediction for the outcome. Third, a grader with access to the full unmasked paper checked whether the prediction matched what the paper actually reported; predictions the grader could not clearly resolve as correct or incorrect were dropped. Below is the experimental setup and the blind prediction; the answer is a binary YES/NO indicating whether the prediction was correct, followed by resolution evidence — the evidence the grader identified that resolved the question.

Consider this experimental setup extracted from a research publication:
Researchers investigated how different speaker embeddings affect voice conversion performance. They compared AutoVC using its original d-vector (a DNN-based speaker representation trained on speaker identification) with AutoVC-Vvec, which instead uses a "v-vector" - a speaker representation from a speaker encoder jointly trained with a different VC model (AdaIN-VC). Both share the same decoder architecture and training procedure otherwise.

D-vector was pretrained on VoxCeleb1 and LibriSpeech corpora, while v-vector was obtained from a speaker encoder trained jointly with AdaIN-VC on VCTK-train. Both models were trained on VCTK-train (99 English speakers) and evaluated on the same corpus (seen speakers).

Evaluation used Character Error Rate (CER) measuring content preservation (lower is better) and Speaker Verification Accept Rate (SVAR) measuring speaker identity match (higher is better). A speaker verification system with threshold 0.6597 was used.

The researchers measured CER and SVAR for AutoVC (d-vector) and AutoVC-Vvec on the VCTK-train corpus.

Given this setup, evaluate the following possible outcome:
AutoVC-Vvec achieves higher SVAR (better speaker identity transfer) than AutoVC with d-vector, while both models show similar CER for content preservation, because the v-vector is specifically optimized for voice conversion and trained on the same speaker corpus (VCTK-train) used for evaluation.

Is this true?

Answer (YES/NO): NO